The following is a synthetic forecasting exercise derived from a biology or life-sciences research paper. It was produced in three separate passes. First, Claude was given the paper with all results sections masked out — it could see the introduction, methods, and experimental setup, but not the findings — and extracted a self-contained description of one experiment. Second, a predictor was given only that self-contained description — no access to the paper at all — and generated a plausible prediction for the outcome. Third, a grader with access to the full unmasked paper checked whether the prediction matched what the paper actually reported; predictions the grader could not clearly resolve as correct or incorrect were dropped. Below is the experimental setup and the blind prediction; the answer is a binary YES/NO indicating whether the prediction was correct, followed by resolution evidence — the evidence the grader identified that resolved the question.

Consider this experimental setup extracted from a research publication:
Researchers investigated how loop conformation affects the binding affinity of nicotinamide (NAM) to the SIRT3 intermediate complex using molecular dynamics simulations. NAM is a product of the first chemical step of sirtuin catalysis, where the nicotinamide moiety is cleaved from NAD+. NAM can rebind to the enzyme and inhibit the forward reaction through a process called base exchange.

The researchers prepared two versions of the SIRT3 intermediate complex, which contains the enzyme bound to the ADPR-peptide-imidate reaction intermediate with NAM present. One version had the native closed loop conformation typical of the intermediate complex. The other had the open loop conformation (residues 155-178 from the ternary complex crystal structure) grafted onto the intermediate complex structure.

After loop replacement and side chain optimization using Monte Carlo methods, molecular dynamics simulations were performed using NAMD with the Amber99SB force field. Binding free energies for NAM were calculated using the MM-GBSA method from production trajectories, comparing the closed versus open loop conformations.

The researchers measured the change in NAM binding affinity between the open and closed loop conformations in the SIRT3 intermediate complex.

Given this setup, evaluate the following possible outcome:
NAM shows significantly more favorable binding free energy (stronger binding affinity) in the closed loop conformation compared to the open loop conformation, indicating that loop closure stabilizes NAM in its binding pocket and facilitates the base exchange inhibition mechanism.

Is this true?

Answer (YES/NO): YES